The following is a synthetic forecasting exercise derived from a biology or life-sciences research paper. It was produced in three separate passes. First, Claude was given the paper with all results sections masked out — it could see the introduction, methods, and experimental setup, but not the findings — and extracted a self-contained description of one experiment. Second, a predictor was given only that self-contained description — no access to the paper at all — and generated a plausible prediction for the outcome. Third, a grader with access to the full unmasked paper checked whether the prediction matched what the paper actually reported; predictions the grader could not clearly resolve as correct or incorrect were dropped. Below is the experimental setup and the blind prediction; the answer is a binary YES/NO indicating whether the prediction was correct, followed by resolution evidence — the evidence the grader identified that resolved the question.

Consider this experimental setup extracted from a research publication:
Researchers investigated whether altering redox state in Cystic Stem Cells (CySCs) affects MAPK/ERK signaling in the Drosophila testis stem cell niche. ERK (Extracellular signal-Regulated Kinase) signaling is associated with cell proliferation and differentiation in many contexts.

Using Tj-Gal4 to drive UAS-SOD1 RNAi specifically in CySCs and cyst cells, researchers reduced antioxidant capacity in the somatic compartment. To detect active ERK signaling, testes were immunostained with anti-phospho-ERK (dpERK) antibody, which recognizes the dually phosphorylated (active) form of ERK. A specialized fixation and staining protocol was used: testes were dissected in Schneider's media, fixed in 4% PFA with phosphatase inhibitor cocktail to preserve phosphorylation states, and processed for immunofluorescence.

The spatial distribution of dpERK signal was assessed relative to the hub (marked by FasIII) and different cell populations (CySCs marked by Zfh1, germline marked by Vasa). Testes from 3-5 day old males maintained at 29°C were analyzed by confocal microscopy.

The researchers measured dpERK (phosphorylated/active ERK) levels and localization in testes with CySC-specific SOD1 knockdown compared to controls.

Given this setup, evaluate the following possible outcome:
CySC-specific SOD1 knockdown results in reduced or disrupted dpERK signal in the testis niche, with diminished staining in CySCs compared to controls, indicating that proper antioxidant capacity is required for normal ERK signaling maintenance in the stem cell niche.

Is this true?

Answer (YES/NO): YES